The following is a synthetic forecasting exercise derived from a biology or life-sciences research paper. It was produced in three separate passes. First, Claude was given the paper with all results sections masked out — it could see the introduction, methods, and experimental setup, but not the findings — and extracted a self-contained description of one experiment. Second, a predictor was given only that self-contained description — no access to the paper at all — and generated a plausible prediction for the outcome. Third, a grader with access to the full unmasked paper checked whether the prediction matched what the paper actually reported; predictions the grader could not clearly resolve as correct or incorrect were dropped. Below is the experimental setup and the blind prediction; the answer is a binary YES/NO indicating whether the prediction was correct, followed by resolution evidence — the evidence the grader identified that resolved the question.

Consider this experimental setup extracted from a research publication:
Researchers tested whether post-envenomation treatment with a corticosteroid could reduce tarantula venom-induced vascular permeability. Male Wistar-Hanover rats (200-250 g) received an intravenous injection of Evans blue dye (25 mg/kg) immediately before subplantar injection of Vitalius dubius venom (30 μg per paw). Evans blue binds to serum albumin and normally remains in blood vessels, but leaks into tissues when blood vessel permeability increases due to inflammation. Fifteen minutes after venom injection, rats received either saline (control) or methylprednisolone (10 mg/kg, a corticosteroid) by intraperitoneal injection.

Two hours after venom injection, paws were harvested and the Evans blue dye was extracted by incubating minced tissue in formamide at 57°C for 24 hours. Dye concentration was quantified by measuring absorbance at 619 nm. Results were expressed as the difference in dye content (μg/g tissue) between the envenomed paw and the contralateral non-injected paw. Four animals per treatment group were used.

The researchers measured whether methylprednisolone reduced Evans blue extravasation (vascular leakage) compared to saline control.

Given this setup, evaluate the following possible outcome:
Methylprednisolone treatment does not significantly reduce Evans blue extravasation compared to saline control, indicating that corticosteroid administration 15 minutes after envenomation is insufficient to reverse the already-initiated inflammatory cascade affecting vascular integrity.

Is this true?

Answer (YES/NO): NO